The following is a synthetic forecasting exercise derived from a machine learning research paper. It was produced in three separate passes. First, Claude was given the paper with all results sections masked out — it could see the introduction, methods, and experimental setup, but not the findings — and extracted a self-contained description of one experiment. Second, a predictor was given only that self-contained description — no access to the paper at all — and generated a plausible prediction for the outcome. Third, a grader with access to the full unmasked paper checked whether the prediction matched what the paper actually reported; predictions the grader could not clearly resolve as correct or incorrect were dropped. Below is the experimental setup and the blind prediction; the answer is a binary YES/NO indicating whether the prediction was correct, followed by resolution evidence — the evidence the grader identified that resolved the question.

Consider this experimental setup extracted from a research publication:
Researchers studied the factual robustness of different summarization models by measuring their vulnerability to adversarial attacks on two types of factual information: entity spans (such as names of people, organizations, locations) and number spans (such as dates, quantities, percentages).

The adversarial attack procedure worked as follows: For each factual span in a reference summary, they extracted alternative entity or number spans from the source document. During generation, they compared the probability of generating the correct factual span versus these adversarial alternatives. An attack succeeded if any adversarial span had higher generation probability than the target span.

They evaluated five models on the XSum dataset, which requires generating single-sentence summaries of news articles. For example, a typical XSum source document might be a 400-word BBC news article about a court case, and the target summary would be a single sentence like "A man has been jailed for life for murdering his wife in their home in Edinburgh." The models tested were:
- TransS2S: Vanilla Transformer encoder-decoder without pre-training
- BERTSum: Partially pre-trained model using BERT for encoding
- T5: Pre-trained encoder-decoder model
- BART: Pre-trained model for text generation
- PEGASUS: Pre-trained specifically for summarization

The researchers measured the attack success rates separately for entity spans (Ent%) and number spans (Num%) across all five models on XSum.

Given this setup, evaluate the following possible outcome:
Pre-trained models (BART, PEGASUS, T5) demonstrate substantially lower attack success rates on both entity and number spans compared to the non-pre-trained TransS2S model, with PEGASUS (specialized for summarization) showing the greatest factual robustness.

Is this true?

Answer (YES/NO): YES